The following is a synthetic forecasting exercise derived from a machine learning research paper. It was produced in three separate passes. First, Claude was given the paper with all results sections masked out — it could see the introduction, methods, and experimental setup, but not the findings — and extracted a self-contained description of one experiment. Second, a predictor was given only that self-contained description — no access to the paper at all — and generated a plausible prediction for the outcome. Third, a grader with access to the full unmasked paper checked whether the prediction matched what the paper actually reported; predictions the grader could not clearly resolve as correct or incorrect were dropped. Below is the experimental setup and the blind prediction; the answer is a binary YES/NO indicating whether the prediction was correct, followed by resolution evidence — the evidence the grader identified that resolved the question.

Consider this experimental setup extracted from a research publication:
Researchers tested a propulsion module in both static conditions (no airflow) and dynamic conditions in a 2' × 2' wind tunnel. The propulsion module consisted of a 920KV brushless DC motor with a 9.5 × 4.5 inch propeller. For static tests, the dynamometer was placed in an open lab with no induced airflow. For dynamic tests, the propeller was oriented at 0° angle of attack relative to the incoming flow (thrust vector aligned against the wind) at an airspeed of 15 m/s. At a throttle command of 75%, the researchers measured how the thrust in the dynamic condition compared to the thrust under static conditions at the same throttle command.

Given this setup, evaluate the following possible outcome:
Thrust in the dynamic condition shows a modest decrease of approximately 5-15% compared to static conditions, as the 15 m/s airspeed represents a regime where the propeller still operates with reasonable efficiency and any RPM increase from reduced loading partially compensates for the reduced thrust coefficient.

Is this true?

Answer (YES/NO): NO